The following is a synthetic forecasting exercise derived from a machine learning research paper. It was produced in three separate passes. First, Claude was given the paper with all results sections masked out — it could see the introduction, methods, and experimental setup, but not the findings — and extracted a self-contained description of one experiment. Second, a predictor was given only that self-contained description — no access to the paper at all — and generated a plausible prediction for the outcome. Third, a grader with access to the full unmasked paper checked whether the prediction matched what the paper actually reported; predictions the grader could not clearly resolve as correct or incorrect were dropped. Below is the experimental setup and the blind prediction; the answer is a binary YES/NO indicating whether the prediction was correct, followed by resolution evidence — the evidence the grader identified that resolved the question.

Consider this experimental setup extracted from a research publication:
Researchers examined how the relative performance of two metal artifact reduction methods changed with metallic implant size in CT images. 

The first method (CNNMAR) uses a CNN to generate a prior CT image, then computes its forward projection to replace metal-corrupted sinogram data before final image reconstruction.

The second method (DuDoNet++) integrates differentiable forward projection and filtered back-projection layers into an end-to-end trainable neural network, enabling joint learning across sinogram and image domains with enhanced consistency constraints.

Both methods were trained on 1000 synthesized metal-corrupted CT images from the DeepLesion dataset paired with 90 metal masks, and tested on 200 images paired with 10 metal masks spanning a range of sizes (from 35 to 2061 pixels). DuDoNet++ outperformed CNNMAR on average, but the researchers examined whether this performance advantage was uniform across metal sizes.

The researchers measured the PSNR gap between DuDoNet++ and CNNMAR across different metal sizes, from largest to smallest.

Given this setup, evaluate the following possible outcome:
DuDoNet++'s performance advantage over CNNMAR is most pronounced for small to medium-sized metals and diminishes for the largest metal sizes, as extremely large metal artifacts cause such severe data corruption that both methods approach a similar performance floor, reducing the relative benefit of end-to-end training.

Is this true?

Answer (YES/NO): YES